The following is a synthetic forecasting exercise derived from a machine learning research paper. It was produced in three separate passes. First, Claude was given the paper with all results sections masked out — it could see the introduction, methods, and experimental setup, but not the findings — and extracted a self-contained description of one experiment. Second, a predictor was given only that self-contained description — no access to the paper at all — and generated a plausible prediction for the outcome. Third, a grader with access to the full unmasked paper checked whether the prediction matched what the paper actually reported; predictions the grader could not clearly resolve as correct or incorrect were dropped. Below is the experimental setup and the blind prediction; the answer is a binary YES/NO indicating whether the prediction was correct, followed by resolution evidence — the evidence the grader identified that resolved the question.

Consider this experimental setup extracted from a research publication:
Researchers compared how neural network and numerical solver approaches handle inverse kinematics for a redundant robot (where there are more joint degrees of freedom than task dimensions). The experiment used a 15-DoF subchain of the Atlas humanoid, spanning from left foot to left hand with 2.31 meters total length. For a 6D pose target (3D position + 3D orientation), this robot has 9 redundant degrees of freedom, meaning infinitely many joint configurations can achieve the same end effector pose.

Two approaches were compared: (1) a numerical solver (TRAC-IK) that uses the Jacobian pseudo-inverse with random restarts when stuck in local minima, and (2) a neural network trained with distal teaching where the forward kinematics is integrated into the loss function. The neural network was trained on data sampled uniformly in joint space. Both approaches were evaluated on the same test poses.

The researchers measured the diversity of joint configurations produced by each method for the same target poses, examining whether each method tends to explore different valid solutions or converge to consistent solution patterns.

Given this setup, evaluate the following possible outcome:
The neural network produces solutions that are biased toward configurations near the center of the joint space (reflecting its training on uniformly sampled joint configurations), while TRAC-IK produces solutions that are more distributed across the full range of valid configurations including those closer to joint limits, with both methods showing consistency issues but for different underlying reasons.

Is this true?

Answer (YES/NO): NO